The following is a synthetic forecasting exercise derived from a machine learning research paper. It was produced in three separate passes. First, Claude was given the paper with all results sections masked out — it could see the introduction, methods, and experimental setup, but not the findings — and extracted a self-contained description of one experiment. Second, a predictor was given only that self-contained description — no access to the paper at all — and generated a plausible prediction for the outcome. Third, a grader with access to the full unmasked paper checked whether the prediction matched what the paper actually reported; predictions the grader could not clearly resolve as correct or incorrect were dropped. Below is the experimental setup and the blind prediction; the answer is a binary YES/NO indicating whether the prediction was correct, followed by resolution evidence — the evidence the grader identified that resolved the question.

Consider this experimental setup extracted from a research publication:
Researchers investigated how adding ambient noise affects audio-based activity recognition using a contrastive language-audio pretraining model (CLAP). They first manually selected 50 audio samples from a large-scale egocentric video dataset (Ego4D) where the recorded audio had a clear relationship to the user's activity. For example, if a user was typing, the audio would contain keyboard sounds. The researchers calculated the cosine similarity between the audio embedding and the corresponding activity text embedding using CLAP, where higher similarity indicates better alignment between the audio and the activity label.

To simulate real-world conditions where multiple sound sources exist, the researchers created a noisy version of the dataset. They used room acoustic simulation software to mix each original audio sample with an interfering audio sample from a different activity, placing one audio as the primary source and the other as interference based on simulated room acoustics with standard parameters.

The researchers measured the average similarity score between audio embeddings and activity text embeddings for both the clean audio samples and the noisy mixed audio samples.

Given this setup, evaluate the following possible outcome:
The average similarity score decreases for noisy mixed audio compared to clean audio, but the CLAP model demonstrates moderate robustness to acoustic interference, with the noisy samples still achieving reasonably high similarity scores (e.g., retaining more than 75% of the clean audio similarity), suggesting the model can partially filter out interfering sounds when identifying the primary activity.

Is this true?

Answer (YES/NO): NO